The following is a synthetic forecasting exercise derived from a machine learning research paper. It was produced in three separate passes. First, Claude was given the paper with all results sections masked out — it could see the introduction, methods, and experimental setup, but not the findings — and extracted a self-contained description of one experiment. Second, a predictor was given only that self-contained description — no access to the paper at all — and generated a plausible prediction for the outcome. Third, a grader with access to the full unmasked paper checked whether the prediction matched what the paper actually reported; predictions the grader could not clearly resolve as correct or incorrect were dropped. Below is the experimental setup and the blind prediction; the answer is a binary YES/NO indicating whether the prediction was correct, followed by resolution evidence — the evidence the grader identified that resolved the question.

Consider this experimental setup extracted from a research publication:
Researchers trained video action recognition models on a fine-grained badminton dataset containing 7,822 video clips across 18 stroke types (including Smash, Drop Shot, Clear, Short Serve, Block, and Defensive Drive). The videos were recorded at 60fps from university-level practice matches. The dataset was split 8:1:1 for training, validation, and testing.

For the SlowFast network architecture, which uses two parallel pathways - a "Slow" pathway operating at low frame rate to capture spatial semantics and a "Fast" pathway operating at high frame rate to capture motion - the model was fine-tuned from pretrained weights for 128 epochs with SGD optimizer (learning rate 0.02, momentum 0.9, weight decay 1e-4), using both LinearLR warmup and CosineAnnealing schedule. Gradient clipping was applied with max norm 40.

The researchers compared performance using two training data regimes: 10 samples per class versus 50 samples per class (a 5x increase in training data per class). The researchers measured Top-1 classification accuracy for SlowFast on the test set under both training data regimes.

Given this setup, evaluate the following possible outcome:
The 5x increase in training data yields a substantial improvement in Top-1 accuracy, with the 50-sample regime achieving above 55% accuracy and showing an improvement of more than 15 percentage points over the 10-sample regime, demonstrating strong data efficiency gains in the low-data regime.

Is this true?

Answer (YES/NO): NO